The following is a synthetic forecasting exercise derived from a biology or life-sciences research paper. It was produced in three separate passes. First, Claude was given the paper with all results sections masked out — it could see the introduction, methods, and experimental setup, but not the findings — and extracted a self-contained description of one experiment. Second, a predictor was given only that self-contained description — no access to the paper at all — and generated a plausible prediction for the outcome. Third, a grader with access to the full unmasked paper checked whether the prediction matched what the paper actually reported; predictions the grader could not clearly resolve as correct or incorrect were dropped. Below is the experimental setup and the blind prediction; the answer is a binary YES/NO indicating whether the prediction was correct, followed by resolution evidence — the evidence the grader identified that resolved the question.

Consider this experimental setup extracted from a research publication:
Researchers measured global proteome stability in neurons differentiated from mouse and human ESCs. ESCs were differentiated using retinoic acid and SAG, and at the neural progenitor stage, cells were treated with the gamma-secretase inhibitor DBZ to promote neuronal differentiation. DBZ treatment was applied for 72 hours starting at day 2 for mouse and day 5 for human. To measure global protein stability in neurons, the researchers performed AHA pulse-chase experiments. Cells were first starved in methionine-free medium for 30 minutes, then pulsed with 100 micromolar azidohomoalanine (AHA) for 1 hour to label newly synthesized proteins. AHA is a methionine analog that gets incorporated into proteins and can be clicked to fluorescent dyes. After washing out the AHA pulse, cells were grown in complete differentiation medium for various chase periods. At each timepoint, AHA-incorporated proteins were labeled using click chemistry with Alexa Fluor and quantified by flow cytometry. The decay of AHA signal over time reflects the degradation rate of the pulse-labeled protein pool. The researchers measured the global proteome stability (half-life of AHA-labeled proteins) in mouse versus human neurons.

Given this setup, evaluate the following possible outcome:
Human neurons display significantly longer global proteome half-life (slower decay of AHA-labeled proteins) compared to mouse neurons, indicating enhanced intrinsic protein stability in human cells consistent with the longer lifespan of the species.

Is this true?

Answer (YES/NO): YES